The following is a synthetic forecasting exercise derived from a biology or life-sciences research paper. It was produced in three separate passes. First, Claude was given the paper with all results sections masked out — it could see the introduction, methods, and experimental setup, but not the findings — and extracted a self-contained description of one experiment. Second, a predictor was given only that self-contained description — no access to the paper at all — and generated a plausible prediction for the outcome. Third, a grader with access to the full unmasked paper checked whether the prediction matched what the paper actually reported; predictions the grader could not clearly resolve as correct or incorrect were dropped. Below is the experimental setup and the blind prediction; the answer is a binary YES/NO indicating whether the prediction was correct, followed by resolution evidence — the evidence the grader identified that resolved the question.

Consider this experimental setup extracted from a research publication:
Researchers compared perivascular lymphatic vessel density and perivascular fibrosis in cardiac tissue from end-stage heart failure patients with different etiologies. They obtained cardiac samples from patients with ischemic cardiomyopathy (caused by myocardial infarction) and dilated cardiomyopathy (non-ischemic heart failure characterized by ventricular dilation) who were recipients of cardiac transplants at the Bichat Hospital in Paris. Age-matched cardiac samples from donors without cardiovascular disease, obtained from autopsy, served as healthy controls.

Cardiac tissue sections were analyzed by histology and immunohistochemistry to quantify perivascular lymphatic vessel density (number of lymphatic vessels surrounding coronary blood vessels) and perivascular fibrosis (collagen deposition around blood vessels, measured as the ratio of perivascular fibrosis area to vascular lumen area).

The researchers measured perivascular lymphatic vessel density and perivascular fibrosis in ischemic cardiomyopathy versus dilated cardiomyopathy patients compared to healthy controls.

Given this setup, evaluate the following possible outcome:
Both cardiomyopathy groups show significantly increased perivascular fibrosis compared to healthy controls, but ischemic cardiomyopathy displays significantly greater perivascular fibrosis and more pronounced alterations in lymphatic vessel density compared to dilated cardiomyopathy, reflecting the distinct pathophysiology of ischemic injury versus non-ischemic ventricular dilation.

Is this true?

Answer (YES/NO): NO